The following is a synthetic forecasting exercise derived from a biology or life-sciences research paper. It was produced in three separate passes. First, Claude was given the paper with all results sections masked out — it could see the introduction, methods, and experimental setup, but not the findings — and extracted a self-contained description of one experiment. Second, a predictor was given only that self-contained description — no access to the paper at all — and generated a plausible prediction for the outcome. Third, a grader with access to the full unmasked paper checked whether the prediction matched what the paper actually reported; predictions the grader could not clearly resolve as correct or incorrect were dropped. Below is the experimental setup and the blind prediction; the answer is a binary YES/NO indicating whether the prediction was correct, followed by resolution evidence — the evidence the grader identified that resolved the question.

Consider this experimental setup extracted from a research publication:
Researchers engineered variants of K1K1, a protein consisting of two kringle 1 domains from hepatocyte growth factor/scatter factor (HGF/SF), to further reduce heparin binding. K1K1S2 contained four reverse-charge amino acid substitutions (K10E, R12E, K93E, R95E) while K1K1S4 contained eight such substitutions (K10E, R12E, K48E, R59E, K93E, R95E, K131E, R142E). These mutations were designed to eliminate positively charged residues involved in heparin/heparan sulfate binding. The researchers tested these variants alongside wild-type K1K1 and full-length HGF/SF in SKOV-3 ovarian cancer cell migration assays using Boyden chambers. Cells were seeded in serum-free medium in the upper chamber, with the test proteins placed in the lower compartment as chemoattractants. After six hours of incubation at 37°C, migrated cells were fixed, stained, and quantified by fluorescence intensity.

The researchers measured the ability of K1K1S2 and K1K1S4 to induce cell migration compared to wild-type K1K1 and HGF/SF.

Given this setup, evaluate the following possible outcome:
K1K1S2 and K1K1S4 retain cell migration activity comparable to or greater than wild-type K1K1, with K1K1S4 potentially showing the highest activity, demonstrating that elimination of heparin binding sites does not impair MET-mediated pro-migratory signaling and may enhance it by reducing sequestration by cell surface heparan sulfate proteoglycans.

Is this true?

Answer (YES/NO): NO